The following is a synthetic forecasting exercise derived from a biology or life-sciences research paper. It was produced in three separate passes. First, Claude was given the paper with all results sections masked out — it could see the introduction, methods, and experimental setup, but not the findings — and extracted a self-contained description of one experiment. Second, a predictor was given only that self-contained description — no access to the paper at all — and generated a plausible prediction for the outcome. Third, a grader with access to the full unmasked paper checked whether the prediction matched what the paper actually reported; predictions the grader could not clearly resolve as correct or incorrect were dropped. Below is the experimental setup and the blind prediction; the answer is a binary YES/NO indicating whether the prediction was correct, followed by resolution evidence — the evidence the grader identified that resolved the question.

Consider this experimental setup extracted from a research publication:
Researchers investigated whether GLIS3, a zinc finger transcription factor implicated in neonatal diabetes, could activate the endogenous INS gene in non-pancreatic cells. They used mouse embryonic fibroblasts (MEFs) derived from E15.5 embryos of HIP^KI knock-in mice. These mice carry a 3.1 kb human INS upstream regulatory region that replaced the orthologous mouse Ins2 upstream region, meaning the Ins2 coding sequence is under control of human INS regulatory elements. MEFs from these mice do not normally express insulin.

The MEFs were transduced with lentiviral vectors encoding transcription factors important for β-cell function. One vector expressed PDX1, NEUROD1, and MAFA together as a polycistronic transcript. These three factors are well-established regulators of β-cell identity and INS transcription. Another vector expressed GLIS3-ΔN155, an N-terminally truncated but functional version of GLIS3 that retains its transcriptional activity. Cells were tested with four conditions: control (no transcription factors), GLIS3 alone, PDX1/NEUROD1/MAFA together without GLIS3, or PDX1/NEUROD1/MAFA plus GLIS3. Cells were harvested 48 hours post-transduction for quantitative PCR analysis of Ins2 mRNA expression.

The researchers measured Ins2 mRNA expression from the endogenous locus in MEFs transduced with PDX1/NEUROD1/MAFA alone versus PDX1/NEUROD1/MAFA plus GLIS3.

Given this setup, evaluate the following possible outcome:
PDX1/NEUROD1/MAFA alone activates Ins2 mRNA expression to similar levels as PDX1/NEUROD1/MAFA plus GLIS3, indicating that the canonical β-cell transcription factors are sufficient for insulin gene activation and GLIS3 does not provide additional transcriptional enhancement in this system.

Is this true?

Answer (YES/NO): NO